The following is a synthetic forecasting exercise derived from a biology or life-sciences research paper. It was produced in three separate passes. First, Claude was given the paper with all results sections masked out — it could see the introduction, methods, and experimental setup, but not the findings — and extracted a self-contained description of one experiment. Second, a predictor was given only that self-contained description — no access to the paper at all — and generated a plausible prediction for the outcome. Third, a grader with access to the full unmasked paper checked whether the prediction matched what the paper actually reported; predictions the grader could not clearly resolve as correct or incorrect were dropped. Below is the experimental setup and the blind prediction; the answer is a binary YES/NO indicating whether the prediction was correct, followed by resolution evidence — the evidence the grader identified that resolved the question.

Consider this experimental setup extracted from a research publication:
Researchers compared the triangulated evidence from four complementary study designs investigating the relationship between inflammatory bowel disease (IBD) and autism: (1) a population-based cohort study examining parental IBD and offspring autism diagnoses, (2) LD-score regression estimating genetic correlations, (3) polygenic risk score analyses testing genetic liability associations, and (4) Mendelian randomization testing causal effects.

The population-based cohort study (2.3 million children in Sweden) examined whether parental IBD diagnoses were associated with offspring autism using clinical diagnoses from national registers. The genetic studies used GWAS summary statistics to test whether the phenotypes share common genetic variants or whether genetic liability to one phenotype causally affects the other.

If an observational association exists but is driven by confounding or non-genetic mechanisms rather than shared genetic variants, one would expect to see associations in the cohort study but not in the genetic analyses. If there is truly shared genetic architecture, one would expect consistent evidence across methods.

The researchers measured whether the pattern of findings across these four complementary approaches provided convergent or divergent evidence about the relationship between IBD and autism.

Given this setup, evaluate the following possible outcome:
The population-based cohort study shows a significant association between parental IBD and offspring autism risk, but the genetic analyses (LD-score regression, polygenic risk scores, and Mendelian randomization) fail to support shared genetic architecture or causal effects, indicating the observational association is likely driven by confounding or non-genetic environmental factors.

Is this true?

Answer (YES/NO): NO